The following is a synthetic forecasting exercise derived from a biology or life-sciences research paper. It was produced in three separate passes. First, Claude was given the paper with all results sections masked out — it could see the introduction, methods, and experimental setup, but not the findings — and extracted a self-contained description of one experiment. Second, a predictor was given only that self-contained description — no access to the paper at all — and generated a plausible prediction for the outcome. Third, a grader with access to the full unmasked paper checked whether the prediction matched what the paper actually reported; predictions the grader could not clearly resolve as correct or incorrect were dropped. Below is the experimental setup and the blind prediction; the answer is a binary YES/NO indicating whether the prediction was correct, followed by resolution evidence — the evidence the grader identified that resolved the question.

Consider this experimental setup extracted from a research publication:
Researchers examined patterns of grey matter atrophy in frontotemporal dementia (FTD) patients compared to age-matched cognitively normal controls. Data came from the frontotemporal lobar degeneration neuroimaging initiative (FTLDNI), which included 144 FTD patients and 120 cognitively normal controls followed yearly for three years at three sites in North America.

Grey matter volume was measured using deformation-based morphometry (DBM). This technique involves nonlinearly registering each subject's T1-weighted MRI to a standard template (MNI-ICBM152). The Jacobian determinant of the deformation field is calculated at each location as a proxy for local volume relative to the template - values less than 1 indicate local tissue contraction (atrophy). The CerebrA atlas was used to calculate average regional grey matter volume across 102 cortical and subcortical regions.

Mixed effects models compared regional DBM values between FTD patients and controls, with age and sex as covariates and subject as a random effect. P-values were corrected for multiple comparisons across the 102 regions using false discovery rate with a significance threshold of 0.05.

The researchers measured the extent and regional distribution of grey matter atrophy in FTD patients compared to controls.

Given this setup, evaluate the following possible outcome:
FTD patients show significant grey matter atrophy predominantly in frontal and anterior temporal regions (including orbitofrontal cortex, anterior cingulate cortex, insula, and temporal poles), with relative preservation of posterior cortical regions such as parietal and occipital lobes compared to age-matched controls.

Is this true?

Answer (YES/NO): NO